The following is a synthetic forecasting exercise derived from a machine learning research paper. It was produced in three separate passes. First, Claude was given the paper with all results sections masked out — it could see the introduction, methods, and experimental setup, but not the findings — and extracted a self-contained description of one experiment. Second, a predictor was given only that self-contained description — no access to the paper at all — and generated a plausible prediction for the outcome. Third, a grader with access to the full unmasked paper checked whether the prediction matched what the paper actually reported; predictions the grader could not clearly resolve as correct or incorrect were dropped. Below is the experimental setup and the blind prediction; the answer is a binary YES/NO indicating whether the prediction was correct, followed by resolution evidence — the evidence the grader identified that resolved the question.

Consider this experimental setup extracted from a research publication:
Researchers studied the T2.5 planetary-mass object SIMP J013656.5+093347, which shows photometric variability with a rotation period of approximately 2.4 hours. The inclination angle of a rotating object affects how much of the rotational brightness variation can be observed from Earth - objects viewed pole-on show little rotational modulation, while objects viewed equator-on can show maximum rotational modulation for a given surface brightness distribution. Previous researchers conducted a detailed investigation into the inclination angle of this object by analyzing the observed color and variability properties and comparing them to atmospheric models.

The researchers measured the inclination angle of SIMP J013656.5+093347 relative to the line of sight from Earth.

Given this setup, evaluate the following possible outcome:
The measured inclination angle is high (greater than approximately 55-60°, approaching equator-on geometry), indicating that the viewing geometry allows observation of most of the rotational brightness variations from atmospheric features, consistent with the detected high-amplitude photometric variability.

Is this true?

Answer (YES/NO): YES